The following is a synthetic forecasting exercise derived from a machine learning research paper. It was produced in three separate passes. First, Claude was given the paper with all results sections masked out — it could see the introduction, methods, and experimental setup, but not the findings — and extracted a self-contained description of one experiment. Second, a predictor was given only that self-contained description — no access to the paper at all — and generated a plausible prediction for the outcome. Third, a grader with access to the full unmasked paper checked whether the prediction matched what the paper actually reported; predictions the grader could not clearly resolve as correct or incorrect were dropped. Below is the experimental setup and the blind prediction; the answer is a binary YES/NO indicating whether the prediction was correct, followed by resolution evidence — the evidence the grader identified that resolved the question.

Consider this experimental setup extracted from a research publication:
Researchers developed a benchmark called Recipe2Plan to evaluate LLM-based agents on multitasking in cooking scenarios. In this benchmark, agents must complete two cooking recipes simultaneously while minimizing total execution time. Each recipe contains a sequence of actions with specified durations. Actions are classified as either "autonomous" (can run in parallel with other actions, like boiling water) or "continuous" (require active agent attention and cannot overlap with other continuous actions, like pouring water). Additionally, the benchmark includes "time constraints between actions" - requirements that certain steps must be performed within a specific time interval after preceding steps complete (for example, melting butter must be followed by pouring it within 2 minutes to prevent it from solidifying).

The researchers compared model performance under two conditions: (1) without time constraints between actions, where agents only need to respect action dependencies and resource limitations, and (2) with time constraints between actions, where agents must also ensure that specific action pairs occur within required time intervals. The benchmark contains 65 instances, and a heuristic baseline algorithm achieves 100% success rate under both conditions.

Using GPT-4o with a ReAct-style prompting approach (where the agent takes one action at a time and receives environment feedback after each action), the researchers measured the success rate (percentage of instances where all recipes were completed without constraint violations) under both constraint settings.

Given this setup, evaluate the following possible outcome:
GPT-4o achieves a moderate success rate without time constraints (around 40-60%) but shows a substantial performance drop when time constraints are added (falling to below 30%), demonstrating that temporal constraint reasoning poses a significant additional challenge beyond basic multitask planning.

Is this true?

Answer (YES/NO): NO